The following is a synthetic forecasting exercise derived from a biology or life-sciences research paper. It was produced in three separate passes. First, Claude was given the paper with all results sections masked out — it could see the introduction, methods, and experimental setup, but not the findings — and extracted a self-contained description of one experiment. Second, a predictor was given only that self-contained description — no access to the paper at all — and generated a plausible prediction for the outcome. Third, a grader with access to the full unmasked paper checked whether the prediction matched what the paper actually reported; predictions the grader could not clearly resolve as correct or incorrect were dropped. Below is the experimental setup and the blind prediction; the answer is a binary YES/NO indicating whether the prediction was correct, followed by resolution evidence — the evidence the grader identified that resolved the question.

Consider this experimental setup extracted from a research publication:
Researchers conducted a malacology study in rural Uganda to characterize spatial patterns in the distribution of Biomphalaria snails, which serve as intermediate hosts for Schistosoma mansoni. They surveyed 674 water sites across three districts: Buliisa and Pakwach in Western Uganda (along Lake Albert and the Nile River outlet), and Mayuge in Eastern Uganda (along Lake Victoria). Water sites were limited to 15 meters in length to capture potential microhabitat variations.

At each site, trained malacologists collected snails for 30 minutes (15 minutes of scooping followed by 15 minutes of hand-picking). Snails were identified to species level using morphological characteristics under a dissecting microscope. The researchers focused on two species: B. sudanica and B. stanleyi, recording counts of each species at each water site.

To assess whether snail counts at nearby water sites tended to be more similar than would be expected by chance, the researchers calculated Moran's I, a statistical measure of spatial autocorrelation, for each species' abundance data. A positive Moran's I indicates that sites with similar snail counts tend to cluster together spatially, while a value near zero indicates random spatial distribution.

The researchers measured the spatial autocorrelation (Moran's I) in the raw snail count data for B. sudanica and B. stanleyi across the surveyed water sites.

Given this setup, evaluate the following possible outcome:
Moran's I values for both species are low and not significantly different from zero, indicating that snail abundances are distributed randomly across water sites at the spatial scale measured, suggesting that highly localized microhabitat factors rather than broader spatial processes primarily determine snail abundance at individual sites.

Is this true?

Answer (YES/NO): NO